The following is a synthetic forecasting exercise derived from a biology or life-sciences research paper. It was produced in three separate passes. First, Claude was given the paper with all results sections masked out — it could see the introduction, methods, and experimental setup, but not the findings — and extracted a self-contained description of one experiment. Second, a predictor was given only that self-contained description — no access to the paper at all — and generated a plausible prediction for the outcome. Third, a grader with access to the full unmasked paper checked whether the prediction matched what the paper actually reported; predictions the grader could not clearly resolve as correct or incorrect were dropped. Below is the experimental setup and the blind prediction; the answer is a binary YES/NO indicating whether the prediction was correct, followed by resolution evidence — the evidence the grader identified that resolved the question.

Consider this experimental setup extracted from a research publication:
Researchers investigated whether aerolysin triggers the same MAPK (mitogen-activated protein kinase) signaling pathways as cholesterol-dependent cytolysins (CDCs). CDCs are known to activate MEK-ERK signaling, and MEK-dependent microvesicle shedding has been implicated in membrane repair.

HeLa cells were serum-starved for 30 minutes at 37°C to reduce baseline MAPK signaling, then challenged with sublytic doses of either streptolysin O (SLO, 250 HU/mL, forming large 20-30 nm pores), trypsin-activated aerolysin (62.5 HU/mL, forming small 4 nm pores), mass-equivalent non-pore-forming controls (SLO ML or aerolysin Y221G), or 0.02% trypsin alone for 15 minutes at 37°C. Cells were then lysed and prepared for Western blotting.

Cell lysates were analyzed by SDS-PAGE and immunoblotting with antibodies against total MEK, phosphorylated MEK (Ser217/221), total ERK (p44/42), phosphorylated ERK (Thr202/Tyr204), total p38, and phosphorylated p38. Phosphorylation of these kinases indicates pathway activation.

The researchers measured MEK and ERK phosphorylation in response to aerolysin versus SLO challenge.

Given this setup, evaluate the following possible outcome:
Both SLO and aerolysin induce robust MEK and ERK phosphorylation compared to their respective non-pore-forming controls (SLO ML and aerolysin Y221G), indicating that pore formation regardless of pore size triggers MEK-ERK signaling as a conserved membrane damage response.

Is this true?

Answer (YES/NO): NO